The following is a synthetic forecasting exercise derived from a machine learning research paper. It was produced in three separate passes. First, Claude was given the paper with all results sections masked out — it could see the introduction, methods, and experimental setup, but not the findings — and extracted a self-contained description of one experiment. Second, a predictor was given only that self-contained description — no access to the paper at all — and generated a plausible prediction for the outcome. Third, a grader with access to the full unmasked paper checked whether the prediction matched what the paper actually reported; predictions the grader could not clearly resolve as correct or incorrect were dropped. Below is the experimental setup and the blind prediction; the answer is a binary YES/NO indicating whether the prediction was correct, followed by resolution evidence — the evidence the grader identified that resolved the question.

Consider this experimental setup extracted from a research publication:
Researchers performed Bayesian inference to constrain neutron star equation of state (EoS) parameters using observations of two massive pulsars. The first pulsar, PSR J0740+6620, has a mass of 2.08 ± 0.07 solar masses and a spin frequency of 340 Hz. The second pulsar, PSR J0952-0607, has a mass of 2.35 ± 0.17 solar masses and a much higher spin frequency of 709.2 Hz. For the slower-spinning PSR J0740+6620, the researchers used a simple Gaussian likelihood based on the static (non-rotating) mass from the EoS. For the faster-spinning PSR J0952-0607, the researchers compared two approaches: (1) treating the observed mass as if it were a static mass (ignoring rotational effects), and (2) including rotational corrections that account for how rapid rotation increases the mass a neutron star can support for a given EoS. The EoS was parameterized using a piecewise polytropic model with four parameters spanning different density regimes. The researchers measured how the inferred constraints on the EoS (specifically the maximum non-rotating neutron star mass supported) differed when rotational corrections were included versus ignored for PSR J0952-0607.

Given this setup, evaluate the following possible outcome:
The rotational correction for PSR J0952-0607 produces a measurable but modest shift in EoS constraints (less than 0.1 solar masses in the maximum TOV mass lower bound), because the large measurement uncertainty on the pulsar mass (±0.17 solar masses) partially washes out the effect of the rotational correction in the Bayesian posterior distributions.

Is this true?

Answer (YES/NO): YES